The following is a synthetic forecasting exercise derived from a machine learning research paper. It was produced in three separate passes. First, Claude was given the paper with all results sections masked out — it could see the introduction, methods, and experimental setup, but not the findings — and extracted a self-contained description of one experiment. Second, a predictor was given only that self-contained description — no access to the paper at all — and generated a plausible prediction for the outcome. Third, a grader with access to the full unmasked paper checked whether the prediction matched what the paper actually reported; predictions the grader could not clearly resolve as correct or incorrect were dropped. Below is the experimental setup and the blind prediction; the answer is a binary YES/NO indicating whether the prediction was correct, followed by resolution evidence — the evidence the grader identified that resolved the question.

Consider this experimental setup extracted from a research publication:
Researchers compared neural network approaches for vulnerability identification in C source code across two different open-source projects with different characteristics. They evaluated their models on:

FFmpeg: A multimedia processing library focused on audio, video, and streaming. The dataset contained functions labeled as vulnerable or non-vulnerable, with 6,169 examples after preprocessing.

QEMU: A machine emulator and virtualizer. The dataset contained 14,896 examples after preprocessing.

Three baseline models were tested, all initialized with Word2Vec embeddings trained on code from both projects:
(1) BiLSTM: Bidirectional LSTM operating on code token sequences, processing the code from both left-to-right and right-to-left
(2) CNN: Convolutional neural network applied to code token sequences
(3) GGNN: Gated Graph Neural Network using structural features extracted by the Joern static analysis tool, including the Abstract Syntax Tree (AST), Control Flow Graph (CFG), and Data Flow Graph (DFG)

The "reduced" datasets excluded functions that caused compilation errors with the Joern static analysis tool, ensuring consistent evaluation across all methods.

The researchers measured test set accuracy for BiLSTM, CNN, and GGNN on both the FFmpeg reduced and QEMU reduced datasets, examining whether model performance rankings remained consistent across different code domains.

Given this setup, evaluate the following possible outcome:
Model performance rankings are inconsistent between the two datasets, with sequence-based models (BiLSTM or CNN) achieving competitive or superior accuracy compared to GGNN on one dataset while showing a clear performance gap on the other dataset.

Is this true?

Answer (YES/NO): NO